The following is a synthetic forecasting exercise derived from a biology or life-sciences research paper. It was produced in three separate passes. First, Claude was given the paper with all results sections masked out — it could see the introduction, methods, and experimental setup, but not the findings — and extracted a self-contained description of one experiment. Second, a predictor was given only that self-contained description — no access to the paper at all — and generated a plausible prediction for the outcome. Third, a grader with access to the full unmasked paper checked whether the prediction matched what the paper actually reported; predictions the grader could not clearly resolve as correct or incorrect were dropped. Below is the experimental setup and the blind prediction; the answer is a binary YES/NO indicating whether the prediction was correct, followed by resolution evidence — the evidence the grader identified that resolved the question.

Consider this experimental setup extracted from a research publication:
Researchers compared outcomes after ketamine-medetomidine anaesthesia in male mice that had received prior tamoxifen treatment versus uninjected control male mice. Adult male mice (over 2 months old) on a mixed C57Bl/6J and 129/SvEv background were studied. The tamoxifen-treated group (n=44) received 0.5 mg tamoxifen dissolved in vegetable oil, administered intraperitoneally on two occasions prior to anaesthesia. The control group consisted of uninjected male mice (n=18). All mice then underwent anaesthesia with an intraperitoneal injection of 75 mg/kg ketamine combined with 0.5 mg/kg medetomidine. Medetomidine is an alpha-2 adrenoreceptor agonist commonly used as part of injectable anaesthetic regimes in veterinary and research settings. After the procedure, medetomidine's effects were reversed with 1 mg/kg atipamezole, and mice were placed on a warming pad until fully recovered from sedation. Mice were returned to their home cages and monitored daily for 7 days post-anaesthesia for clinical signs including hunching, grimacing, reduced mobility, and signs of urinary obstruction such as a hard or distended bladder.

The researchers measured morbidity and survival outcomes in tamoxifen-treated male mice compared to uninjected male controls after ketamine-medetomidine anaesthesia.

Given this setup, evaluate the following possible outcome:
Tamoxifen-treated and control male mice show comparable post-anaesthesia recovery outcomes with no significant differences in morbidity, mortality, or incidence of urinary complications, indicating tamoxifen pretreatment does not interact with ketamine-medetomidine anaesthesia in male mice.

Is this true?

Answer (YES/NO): NO